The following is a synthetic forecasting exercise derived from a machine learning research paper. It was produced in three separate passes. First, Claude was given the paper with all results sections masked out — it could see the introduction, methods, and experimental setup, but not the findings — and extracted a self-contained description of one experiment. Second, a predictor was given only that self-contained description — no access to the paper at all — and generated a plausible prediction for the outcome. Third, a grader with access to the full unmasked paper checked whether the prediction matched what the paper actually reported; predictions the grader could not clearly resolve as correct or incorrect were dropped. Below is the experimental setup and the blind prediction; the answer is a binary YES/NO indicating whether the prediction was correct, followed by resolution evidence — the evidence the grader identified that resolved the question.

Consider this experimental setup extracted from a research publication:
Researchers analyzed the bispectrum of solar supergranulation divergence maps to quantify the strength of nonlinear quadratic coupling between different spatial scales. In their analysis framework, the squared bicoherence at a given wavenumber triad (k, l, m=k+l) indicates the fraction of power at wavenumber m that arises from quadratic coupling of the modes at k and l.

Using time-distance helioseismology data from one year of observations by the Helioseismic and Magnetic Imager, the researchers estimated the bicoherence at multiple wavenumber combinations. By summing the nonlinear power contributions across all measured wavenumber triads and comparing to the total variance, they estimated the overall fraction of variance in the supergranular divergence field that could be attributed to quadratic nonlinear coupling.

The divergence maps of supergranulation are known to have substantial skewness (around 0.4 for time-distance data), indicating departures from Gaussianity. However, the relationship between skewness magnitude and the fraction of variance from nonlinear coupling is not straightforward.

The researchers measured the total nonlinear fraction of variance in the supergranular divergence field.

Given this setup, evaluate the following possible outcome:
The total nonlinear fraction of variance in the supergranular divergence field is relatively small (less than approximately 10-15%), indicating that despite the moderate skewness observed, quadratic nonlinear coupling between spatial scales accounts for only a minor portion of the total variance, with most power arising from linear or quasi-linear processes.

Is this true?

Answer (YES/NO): YES